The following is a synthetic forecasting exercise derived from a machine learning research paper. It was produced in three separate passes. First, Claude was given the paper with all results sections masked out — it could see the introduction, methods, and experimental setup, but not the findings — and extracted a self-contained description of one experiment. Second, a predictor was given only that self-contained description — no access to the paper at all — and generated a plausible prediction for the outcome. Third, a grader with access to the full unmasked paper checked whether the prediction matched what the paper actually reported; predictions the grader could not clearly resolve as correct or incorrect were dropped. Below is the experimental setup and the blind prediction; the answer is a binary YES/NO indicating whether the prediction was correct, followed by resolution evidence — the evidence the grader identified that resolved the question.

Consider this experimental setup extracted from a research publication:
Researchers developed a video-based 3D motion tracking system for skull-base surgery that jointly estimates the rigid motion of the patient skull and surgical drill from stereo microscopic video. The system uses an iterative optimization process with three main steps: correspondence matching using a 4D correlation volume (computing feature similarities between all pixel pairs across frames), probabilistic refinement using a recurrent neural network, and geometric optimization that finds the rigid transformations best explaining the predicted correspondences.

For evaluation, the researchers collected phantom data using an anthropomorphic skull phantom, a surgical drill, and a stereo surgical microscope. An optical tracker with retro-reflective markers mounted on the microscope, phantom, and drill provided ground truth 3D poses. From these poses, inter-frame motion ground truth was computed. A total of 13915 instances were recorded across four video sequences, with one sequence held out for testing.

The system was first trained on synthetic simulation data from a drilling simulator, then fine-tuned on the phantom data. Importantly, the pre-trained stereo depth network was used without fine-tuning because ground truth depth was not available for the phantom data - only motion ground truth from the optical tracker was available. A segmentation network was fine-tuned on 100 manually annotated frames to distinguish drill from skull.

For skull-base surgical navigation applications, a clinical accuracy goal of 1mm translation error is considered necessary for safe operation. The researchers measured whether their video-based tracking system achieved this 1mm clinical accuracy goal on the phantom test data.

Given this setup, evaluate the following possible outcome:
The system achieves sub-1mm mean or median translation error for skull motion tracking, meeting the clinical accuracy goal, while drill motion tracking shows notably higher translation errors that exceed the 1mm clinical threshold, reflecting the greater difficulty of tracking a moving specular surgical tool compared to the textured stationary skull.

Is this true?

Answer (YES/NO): NO